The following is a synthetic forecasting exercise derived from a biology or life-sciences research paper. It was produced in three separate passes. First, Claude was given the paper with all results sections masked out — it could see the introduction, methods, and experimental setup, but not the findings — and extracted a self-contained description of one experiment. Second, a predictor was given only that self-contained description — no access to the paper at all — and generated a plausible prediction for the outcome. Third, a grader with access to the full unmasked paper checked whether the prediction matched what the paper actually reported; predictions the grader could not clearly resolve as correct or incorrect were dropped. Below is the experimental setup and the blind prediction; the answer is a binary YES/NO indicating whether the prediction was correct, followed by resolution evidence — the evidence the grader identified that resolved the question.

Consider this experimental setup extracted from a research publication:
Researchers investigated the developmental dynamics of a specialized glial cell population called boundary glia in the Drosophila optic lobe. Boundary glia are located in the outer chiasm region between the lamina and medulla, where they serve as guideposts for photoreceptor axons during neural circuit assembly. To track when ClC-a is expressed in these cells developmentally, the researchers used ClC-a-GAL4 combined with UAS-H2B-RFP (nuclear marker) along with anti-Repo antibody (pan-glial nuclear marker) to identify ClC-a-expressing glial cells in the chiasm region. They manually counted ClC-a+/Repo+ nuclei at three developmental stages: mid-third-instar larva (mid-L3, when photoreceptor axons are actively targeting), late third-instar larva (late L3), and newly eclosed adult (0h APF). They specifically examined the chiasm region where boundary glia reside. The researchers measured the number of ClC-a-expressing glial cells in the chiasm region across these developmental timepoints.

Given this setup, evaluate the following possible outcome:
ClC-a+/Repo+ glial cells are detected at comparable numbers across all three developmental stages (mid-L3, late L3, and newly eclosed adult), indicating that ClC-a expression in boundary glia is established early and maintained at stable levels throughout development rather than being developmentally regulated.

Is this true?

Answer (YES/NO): NO